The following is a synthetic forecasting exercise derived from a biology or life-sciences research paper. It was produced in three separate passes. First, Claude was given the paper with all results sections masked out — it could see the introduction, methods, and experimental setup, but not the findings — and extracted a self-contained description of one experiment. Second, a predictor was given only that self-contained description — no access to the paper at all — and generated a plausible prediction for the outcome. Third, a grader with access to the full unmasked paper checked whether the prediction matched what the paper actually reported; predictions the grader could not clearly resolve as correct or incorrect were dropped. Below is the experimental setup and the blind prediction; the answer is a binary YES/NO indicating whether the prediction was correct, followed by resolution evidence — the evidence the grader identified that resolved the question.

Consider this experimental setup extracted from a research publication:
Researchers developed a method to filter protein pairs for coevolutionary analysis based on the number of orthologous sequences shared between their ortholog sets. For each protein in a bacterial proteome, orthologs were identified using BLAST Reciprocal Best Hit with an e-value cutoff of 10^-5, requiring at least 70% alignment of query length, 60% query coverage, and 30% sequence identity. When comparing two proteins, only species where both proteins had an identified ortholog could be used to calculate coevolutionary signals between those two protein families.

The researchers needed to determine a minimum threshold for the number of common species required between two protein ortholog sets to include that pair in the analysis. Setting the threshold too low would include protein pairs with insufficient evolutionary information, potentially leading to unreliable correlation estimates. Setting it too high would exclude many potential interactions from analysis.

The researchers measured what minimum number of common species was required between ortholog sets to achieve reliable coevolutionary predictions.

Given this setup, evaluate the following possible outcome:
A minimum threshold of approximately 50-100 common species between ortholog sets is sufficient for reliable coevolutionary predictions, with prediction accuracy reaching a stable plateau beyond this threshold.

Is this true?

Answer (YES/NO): NO